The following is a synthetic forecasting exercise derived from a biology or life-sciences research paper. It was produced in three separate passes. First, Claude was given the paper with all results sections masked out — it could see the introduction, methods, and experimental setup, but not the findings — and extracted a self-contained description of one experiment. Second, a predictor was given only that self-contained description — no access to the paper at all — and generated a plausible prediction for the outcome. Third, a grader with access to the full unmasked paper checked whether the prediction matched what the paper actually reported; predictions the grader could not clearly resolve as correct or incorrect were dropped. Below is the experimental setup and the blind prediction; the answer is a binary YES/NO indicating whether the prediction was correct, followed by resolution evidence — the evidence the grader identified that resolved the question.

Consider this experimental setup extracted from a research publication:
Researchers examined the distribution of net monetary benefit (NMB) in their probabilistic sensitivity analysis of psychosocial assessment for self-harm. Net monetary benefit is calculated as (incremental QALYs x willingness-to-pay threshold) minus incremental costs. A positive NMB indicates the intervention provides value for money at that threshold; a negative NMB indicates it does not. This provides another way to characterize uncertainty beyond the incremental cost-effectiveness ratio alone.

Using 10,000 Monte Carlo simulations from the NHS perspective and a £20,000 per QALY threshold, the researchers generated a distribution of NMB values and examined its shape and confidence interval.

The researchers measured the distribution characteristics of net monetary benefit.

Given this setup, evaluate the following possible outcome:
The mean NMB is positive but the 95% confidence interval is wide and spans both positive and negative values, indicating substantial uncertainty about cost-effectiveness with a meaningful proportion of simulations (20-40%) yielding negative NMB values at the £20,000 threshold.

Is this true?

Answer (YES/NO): YES